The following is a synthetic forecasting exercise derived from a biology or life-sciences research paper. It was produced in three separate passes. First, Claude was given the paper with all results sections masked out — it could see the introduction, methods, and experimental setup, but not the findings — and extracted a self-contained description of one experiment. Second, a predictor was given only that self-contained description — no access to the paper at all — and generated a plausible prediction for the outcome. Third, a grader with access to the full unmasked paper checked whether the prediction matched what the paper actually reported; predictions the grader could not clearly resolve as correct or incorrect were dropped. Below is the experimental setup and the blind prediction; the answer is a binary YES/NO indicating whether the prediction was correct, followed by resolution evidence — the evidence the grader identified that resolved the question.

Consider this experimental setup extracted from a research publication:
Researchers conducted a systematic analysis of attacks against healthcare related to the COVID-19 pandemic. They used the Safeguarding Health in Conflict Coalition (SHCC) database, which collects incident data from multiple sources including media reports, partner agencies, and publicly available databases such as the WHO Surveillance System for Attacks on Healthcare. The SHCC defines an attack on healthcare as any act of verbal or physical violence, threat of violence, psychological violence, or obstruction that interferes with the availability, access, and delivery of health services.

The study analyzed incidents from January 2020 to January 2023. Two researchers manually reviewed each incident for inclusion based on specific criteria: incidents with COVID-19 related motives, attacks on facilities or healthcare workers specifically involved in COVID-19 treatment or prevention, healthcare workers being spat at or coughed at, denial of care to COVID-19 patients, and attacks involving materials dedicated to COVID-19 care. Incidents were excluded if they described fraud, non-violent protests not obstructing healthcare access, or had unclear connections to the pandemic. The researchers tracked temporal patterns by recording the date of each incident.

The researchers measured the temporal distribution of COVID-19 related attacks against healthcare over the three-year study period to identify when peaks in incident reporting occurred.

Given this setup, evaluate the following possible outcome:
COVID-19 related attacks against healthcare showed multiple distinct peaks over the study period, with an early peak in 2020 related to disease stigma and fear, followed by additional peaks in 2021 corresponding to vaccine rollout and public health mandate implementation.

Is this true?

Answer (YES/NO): YES